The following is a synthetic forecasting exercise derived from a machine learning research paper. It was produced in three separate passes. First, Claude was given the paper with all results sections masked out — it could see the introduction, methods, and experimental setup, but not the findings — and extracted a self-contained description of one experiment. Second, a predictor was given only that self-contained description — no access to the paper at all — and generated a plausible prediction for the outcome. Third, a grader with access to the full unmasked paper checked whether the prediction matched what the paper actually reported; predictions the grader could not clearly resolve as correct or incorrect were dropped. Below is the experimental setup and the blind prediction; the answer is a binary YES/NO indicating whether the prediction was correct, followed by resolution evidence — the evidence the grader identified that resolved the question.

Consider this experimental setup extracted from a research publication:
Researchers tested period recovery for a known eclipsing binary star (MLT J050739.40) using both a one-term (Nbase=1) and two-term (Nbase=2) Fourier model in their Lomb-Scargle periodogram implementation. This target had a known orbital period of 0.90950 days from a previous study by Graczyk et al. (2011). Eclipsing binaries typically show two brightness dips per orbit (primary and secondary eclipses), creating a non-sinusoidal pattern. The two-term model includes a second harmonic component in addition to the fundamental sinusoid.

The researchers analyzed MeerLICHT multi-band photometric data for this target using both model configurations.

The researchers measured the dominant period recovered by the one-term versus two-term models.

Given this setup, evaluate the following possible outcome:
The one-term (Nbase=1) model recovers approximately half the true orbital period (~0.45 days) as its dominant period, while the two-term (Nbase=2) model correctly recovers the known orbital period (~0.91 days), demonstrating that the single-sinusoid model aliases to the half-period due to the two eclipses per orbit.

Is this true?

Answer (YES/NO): YES